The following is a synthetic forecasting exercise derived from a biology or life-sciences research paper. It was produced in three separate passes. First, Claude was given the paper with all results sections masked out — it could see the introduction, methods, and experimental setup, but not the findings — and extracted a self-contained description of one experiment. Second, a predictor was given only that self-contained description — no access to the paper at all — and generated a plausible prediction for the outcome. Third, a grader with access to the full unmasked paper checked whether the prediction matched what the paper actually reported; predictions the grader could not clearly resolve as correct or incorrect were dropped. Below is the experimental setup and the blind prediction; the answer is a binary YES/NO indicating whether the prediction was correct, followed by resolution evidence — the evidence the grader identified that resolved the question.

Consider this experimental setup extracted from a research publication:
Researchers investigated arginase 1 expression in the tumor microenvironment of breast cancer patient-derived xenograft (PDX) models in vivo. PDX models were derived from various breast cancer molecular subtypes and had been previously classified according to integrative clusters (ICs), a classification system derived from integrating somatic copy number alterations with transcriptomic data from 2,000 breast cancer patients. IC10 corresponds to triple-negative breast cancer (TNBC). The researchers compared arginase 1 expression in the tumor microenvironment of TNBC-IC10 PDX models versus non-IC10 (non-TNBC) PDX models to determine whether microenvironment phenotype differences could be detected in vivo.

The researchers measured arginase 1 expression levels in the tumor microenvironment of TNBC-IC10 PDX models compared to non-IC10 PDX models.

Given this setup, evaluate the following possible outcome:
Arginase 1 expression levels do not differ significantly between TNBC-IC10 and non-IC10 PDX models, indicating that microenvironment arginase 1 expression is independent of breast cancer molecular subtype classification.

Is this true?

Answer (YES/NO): NO